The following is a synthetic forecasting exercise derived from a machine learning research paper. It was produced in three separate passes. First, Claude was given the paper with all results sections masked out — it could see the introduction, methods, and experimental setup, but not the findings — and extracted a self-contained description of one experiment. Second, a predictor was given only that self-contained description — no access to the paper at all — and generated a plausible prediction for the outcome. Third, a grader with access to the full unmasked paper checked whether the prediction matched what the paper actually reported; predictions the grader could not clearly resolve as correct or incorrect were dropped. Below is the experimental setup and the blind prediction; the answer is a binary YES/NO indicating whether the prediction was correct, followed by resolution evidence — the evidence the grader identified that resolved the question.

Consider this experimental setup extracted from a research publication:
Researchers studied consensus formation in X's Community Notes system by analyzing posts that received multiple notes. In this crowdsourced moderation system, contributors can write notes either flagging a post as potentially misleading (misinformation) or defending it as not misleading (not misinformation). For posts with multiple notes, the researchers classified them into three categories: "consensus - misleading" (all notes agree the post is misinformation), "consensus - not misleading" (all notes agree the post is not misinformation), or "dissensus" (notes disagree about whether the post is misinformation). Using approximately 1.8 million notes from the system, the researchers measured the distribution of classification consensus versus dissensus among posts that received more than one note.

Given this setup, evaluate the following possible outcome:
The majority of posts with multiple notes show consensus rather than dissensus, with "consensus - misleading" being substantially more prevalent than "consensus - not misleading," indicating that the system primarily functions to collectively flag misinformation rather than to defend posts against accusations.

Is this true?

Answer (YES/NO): NO